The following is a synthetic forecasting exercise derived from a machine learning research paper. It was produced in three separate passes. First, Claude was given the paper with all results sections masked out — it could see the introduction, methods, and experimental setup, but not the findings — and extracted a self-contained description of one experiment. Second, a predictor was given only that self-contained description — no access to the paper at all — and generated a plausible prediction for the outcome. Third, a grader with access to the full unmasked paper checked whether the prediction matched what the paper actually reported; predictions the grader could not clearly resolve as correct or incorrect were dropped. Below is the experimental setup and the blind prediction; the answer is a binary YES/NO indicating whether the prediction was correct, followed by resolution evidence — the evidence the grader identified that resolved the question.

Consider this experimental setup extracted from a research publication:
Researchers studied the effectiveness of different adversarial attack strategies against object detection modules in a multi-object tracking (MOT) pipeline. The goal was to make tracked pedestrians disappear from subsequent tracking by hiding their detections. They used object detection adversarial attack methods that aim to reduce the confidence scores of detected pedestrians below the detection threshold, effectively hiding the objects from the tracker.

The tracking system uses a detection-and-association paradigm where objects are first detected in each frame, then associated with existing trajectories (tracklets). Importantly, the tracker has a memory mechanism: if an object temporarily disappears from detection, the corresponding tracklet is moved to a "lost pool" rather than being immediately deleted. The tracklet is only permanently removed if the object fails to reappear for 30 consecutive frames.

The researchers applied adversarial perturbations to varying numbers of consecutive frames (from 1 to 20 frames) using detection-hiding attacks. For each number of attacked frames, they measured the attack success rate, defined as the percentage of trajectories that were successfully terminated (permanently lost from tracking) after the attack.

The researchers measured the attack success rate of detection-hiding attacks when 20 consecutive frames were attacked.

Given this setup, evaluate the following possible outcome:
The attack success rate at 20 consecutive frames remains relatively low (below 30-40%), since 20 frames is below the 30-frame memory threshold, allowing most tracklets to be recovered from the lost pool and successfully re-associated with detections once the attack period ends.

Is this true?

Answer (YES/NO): NO